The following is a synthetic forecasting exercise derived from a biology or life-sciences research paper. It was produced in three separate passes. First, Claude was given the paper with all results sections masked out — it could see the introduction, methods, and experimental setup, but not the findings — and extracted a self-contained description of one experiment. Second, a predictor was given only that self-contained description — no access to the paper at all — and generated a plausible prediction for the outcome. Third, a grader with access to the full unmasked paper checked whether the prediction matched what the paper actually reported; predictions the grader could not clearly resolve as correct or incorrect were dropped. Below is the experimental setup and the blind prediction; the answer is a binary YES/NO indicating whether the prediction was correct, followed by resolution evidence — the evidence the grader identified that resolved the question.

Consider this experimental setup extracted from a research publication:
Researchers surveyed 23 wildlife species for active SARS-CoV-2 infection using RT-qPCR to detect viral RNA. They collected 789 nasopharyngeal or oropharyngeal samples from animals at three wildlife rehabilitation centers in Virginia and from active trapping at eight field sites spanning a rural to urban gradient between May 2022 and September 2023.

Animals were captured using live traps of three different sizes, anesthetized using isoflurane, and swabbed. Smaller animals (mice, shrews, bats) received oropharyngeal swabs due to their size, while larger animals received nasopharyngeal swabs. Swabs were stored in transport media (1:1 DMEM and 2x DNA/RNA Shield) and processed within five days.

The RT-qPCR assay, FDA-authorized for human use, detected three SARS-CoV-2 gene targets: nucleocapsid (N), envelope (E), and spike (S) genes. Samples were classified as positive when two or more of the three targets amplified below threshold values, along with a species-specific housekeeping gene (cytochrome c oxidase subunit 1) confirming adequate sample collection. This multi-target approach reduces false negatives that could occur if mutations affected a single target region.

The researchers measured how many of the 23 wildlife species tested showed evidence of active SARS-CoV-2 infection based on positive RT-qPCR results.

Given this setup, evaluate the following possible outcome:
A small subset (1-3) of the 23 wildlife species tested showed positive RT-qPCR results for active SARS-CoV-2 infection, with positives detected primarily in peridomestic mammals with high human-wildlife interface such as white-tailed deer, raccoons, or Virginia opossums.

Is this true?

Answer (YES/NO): NO